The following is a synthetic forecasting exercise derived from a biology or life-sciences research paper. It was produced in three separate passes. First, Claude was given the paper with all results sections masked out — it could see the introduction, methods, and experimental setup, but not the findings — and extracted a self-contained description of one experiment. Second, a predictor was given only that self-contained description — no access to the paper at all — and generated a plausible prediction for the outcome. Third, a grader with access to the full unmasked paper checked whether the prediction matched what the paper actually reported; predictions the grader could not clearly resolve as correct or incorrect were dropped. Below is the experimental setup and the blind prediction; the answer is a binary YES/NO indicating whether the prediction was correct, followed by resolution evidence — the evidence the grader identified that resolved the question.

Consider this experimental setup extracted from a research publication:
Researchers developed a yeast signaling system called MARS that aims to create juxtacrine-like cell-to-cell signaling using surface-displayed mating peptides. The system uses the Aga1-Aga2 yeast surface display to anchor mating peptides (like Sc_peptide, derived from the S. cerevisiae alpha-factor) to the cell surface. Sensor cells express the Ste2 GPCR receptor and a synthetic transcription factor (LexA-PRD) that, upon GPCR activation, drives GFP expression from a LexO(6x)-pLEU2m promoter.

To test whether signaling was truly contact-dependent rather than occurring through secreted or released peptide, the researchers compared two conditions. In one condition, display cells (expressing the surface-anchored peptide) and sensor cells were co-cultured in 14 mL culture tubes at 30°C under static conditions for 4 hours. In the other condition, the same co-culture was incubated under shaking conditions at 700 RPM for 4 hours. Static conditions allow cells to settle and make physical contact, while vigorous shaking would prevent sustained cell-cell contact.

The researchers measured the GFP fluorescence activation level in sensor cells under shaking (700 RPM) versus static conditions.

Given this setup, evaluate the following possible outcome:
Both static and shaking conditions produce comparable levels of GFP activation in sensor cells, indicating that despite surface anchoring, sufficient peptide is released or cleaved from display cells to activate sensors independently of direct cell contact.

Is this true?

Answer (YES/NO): NO